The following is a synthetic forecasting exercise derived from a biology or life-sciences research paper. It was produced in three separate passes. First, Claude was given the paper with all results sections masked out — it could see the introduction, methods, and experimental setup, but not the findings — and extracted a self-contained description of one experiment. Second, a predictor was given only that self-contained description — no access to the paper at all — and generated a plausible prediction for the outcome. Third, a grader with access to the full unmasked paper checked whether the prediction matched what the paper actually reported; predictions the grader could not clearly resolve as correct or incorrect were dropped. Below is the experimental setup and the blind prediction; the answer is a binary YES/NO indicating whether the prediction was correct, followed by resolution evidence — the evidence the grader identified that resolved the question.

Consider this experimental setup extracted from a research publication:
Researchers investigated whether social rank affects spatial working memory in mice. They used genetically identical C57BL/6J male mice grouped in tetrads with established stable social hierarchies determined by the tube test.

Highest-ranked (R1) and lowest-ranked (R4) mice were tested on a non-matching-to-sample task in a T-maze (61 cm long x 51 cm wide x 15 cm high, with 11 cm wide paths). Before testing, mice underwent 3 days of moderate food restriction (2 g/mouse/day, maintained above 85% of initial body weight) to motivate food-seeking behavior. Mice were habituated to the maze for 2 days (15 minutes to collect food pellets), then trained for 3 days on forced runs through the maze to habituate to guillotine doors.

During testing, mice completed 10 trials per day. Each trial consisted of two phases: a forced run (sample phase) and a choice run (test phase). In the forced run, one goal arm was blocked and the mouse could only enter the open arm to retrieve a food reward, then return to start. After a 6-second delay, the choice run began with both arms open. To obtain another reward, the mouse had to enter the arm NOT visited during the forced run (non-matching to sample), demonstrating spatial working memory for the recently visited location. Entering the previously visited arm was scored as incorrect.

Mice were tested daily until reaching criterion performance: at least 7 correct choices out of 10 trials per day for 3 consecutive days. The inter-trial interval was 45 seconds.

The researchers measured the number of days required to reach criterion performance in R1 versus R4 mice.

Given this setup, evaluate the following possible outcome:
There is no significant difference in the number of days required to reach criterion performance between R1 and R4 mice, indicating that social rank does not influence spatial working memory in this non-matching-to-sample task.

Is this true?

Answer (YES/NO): NO